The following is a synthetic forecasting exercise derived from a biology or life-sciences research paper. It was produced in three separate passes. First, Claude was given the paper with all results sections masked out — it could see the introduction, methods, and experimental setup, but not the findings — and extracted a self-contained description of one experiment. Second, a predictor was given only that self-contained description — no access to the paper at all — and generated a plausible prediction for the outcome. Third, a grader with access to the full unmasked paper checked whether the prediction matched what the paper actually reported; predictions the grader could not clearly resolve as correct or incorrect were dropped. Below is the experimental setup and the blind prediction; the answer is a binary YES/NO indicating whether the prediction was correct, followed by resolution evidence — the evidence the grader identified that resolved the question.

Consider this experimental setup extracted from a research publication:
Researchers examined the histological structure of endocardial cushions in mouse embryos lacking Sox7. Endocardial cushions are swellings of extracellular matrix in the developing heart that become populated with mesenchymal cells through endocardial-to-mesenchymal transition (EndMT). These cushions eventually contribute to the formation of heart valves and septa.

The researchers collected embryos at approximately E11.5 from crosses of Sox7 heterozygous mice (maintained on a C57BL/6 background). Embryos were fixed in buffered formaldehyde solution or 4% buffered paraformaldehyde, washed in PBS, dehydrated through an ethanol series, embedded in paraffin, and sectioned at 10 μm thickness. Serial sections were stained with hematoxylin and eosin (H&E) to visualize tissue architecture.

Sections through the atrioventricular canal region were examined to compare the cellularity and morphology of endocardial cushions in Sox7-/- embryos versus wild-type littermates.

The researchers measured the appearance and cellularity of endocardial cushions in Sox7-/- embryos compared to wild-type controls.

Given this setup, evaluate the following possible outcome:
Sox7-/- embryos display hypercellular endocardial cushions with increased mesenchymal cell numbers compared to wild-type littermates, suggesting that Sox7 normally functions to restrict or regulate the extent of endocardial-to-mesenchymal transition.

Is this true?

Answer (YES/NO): NO